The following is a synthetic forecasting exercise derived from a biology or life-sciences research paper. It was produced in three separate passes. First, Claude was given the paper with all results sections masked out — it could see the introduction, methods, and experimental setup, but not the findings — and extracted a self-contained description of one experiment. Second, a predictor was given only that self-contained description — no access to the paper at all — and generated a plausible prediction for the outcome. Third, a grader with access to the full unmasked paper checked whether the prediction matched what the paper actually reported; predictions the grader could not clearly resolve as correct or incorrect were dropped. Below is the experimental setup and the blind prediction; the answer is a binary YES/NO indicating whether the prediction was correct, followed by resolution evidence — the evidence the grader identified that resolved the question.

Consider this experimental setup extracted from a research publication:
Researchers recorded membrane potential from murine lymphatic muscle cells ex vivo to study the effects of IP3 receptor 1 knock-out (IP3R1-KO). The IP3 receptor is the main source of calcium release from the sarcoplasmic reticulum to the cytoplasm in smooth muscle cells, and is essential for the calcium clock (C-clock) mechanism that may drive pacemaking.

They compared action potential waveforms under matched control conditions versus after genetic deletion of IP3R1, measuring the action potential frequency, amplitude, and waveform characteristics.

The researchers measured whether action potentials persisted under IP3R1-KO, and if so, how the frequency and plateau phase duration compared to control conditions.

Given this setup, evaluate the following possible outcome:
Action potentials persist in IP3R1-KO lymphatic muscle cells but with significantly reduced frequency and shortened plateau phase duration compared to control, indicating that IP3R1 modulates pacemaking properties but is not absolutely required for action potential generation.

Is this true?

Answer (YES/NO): NO